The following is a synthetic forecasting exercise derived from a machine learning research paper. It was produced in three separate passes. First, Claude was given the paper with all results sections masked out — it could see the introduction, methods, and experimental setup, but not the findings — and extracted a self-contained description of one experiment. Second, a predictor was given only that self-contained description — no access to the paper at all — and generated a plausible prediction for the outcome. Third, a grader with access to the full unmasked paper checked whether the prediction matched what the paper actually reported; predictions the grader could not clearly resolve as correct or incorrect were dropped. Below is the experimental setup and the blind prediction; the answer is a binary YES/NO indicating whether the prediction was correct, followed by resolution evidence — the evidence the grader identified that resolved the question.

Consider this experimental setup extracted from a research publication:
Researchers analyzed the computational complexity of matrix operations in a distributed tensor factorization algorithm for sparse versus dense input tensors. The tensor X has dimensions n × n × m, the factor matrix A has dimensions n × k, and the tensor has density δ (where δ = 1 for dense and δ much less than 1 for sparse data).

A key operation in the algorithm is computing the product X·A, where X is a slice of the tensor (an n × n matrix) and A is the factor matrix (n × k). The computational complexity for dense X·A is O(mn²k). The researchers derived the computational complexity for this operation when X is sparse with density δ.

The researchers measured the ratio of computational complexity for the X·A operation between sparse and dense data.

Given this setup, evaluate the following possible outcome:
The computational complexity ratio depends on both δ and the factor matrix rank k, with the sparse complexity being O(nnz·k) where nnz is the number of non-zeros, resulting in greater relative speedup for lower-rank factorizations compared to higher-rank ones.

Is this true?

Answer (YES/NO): NO